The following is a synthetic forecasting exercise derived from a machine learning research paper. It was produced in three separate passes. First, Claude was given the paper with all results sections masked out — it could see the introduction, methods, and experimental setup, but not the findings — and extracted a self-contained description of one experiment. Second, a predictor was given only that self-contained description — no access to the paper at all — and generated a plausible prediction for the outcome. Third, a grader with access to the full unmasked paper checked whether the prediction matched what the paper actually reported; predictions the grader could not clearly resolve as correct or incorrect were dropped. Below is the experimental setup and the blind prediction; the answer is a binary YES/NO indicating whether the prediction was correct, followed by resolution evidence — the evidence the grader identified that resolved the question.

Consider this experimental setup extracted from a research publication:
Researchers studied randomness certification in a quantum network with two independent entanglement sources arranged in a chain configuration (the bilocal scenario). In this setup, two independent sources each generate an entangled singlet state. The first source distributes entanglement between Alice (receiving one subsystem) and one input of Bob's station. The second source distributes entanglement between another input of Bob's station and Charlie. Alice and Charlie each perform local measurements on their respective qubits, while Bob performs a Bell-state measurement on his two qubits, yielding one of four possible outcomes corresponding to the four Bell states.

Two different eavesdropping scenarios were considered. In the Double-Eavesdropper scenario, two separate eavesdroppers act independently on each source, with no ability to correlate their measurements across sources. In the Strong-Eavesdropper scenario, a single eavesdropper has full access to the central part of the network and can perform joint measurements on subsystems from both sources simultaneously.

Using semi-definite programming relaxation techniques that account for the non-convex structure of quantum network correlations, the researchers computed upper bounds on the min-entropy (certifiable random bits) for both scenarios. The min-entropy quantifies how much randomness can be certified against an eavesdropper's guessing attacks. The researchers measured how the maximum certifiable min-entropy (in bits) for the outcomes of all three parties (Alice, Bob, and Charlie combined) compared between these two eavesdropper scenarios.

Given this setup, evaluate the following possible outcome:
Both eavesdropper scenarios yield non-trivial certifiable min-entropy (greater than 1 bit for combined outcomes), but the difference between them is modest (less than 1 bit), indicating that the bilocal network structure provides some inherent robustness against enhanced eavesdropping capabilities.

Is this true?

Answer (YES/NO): NO